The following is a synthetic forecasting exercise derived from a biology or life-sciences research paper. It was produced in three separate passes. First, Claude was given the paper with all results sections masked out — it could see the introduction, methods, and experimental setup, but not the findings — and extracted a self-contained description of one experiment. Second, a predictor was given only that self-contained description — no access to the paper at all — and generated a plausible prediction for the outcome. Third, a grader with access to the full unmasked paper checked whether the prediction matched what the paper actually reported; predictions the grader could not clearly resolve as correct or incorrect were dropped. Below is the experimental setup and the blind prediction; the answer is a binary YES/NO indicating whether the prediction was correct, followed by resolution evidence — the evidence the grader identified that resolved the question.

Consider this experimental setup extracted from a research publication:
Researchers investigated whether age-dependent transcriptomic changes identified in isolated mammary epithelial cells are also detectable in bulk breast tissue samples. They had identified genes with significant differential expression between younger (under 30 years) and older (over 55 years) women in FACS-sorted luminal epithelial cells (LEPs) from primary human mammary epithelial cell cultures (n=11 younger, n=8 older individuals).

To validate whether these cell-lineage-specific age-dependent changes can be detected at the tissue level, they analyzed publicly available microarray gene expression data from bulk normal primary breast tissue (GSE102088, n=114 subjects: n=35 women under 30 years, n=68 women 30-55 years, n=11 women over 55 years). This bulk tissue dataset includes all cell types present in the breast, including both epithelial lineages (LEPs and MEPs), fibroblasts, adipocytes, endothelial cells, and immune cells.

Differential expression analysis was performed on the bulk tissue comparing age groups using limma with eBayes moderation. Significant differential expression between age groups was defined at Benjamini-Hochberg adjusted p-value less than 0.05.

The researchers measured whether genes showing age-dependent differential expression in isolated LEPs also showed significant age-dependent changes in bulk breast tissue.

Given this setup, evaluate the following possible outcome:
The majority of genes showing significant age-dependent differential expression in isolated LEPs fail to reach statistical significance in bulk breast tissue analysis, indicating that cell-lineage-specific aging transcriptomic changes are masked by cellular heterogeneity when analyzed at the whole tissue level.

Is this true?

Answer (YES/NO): YES